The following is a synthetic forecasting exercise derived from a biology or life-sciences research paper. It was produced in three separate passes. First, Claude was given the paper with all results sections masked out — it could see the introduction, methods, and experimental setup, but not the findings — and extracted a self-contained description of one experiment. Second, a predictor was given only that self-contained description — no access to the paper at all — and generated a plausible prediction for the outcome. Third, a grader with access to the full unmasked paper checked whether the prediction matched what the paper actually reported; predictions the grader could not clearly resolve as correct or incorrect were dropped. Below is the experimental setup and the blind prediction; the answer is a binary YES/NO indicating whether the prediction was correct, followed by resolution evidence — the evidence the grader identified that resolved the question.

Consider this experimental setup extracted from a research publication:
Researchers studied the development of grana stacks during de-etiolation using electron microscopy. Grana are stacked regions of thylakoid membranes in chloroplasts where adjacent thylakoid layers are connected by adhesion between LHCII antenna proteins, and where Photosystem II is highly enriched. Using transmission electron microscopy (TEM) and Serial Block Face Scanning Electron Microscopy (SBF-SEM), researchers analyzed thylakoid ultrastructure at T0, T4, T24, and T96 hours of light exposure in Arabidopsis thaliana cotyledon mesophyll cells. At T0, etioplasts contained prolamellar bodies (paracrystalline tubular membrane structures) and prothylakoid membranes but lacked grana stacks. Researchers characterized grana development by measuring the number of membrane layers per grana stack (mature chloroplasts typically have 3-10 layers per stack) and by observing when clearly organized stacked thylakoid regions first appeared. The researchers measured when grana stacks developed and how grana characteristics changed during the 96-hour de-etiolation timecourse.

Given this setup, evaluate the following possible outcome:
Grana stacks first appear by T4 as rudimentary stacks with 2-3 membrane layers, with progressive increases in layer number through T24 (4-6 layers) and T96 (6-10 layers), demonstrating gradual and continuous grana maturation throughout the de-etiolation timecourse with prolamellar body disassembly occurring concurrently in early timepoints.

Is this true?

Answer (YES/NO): NO